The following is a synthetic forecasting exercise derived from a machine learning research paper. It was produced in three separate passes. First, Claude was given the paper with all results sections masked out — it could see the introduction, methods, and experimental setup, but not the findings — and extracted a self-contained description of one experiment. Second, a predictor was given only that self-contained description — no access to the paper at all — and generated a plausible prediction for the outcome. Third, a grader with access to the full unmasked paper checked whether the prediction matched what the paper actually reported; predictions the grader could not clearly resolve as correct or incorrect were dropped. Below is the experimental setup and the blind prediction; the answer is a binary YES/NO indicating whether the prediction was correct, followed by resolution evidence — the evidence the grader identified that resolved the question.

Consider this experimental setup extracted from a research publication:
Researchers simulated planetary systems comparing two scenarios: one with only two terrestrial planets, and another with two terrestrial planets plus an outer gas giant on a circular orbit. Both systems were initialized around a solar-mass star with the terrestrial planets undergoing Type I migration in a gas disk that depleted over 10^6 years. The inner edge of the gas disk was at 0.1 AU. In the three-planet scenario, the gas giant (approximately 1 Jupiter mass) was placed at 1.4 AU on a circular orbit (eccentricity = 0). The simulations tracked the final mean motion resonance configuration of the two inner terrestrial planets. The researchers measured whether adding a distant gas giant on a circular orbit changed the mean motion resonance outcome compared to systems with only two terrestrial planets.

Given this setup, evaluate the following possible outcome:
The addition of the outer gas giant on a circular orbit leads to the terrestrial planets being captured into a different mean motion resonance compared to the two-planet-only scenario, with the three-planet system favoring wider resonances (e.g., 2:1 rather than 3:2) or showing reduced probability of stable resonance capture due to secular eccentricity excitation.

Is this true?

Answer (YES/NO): NO